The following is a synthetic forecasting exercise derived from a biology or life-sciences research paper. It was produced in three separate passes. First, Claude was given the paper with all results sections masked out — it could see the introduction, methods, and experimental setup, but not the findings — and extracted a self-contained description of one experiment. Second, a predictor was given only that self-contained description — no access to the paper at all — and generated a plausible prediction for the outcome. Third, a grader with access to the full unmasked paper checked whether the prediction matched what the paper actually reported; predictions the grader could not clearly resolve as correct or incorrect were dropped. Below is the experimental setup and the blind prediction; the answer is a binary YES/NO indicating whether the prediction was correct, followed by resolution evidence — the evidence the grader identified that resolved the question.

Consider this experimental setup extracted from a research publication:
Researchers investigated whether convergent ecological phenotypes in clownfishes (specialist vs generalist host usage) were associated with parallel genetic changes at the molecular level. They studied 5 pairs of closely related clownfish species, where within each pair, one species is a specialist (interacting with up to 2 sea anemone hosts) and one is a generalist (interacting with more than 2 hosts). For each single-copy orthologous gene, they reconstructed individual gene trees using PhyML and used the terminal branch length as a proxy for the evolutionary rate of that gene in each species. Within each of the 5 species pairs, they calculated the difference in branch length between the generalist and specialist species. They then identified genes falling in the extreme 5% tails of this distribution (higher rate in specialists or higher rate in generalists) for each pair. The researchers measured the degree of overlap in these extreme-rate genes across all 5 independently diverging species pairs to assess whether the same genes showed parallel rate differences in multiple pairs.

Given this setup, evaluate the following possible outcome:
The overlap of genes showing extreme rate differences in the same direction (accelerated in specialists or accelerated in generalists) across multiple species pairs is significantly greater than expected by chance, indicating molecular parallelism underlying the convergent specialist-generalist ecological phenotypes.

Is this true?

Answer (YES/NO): NO